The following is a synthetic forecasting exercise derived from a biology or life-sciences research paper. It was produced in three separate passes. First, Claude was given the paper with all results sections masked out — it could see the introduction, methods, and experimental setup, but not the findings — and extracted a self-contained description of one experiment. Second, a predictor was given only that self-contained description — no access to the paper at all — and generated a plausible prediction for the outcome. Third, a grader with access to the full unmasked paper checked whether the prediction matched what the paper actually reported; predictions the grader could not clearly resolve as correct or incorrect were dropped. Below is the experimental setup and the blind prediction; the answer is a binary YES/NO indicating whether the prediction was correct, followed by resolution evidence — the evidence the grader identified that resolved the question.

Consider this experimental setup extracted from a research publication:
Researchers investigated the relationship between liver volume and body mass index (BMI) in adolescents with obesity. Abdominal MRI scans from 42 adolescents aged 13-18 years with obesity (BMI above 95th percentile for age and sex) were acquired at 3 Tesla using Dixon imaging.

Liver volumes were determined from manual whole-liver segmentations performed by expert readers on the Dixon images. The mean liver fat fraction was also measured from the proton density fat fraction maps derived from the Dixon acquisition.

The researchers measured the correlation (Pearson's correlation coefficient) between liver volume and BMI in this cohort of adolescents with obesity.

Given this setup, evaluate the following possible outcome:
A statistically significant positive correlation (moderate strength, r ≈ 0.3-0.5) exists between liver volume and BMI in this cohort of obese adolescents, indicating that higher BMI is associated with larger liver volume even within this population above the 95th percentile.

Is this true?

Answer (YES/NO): NO